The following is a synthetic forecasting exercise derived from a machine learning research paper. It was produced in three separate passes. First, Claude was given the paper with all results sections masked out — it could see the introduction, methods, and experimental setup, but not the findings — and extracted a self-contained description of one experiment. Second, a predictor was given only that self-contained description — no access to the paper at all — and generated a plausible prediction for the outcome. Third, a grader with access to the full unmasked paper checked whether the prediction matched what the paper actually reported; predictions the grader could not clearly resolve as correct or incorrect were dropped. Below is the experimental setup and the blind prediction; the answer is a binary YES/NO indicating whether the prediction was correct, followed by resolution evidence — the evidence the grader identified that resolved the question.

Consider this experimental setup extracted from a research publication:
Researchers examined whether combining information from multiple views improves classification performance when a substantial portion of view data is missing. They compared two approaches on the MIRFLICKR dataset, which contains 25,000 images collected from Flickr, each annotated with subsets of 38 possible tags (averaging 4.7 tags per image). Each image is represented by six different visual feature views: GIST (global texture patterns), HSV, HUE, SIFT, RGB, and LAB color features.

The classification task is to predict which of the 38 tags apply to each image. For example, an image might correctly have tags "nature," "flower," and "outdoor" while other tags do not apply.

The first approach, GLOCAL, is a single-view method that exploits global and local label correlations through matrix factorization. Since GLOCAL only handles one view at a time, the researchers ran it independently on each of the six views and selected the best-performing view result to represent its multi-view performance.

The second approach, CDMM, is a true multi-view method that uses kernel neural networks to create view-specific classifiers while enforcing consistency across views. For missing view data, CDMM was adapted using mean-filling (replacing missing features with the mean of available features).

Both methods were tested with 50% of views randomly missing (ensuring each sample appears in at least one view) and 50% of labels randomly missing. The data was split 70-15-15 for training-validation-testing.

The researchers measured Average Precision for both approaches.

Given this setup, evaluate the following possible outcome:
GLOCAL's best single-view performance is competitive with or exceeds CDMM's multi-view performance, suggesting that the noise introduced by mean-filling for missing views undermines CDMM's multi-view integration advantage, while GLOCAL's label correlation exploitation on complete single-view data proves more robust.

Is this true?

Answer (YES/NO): NO